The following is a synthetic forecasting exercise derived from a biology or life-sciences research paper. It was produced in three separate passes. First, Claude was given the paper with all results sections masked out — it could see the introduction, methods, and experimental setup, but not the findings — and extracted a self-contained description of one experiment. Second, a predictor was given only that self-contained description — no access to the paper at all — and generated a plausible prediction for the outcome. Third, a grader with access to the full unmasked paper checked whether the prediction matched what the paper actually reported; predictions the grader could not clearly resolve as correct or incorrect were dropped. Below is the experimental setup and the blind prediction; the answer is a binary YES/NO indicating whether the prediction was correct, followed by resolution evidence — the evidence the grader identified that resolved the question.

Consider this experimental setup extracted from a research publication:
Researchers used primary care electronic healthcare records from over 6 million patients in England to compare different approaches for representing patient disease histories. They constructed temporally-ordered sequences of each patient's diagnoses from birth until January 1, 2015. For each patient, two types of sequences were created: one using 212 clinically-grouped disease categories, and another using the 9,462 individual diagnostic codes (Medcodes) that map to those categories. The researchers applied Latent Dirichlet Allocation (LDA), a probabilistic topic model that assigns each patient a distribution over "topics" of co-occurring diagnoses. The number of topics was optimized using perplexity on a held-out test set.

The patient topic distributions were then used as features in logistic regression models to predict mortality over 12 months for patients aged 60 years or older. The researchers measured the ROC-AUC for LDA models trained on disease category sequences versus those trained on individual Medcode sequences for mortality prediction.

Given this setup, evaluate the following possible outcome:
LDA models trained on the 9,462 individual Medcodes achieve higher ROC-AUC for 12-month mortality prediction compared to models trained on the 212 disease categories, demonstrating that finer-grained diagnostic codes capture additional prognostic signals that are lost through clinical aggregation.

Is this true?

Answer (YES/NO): NO